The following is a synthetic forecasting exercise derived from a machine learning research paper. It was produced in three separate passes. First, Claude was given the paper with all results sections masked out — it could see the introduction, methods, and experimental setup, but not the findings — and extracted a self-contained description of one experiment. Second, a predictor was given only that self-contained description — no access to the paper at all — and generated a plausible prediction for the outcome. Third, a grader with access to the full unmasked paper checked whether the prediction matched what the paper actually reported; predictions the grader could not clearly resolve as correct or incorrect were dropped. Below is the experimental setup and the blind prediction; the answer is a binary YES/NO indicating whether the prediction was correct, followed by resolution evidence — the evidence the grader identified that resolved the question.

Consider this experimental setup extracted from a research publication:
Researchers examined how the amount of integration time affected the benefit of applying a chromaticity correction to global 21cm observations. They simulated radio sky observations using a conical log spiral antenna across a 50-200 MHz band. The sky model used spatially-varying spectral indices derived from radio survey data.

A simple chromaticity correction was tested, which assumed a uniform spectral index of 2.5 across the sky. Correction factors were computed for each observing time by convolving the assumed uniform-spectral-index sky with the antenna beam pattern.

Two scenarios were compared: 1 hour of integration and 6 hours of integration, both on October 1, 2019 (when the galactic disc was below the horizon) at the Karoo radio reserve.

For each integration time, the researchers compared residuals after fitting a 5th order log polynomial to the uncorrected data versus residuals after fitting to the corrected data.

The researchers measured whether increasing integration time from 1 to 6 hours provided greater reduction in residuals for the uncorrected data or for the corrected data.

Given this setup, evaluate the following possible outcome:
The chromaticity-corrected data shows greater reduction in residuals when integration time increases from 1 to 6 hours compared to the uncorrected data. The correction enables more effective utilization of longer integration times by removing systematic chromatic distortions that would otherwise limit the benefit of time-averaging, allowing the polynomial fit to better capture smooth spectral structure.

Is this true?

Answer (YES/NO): NO